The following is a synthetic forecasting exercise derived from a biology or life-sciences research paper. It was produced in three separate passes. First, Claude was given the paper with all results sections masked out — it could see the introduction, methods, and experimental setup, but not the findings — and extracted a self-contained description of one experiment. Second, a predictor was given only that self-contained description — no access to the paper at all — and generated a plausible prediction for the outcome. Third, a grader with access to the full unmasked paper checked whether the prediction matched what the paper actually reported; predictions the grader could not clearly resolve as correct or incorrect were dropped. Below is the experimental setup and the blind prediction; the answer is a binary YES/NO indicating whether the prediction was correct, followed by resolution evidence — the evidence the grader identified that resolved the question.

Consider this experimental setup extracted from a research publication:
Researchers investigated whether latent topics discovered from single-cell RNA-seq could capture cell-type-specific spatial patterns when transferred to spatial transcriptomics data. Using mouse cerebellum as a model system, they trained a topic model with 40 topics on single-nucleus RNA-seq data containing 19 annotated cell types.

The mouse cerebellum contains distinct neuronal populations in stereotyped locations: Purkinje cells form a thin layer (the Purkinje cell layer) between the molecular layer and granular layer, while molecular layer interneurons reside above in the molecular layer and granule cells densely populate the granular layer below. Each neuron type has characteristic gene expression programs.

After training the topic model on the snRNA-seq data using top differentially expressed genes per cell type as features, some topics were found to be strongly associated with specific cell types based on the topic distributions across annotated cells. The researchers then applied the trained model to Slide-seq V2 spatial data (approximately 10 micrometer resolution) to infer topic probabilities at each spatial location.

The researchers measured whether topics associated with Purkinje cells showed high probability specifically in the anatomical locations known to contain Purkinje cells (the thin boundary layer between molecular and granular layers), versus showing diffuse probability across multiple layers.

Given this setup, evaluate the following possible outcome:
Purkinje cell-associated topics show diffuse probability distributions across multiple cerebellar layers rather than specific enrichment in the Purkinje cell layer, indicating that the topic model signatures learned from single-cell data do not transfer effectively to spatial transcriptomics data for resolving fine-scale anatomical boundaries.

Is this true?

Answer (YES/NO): NO